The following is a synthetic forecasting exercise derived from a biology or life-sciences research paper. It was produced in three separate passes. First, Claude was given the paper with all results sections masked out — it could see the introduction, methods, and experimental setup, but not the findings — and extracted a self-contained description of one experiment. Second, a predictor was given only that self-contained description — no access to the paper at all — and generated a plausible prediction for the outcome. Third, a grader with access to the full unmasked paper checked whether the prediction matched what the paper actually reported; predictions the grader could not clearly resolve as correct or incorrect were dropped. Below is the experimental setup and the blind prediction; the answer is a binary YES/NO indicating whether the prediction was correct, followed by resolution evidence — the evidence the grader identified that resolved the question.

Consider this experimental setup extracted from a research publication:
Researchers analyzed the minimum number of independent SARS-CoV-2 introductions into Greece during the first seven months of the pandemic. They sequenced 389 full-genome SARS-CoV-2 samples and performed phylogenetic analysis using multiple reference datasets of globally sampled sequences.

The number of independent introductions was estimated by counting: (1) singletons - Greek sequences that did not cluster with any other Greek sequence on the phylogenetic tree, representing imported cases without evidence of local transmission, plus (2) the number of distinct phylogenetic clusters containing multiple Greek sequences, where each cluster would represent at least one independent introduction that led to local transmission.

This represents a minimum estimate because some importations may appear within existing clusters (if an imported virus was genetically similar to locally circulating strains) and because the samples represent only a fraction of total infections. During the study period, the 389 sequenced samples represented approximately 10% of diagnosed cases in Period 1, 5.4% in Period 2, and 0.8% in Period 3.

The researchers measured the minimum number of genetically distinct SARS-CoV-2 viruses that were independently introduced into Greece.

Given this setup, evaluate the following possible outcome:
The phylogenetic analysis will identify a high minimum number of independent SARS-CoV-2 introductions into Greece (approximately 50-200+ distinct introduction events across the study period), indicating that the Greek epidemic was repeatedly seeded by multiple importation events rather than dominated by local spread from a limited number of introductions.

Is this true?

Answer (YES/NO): NO